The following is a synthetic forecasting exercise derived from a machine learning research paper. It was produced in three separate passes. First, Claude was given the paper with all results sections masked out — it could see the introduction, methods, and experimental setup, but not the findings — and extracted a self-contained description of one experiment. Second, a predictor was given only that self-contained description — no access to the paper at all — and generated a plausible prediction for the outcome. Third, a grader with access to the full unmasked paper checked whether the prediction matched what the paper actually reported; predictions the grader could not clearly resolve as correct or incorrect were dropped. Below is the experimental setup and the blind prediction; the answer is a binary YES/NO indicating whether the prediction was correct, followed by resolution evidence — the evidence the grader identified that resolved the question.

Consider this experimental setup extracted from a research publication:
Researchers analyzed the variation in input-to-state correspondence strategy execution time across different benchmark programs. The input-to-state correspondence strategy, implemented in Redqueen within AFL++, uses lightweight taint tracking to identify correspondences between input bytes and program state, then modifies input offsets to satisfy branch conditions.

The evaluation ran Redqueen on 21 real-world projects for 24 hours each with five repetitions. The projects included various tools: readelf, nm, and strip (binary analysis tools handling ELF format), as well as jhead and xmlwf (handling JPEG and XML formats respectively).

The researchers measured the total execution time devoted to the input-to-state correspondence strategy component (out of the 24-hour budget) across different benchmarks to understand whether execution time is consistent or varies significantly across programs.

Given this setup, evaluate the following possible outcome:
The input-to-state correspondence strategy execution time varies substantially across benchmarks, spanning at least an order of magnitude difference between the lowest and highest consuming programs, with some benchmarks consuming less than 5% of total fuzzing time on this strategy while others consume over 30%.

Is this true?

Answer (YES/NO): YES